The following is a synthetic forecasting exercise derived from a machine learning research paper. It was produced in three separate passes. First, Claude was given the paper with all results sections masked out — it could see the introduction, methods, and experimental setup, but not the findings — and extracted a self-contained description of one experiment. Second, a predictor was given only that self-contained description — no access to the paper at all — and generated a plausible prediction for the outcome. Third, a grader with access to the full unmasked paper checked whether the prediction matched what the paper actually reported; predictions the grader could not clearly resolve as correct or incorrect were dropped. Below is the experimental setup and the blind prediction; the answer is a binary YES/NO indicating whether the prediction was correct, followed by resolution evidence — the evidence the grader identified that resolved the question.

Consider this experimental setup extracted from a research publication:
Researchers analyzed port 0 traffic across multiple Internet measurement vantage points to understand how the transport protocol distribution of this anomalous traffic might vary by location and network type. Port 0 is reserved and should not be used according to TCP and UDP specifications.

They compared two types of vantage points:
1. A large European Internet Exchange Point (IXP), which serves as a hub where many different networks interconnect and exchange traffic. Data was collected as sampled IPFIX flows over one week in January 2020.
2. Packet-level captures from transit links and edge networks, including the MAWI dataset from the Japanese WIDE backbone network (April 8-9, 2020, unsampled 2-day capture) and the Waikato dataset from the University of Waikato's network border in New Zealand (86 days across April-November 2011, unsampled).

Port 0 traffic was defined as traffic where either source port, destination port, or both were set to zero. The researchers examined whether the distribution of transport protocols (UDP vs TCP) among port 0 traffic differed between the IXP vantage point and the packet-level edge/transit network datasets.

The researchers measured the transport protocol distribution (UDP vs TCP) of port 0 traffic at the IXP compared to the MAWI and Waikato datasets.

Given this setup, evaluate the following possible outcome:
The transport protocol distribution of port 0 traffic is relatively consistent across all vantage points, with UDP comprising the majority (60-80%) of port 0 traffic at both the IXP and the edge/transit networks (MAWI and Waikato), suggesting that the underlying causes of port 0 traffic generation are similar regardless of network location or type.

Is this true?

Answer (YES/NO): NO